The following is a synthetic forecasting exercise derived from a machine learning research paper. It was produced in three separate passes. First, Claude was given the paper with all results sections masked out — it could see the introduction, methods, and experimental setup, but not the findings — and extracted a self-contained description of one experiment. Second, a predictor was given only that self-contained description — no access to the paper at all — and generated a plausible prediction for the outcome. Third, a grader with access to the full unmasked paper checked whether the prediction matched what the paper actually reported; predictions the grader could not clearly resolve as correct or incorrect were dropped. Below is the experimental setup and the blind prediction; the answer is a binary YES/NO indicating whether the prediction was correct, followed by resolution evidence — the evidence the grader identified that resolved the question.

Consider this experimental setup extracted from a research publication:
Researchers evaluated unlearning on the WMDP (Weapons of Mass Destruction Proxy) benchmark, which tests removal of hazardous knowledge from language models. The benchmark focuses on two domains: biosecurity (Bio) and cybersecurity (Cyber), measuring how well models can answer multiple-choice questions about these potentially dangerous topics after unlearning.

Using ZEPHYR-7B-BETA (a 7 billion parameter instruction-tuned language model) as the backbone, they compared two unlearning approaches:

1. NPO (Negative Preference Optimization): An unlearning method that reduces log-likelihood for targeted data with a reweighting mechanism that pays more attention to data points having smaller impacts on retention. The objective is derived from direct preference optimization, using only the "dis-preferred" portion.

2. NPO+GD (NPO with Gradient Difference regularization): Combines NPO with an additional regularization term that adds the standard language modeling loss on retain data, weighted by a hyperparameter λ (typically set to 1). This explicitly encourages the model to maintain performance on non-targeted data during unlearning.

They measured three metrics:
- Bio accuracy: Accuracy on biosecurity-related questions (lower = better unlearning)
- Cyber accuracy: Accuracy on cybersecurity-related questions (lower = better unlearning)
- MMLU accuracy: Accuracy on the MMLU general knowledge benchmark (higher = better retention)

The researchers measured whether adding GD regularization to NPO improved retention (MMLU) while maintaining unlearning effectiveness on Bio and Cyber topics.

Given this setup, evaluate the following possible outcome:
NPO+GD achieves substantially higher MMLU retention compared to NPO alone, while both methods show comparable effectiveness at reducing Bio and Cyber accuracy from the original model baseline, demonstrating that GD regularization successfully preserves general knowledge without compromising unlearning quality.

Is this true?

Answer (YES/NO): NO